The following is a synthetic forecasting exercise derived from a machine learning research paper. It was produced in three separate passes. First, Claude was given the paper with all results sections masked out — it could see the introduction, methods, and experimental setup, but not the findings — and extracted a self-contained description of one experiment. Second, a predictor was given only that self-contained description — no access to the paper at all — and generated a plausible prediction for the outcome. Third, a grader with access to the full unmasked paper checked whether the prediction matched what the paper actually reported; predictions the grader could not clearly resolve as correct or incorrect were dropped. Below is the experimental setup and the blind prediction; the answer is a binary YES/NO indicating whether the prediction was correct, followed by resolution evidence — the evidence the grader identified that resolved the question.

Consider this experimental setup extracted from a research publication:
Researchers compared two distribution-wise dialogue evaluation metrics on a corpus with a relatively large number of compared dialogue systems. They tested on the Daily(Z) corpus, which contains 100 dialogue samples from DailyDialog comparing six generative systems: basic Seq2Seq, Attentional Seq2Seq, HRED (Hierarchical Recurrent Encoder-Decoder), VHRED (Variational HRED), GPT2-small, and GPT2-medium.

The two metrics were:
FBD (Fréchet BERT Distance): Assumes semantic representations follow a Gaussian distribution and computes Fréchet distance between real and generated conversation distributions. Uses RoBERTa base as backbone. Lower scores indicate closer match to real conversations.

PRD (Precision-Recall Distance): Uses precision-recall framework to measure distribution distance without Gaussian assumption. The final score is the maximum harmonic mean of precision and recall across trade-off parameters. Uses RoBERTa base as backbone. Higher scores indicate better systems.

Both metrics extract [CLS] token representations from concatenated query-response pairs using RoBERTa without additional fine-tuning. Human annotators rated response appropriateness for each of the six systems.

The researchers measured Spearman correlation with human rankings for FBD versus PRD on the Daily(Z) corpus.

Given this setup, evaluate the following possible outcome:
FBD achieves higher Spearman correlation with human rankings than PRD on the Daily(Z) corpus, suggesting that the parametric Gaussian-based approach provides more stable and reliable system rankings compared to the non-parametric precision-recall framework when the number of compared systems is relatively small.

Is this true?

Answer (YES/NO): YES